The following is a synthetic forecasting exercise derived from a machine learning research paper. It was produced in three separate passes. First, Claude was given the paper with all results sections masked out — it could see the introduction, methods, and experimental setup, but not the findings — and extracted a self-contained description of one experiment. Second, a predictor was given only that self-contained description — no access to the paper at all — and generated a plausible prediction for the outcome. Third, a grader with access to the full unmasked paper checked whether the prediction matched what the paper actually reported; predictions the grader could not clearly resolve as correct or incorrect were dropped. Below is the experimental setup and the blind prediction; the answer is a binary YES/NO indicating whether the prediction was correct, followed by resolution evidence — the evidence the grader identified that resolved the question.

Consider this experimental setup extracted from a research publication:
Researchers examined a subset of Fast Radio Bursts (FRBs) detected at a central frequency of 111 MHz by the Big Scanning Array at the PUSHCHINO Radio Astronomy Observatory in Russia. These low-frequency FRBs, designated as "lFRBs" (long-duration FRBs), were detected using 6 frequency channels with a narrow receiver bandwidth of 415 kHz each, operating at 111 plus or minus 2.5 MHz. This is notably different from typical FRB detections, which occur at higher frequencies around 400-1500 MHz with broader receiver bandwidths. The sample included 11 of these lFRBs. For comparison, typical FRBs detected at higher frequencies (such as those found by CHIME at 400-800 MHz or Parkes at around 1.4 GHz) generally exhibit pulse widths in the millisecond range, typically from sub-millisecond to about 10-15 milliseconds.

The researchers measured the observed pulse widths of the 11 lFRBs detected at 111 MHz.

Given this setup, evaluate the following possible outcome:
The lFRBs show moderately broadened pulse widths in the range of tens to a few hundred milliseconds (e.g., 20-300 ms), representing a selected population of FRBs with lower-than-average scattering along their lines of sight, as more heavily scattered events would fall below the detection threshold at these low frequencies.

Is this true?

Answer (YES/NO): NO